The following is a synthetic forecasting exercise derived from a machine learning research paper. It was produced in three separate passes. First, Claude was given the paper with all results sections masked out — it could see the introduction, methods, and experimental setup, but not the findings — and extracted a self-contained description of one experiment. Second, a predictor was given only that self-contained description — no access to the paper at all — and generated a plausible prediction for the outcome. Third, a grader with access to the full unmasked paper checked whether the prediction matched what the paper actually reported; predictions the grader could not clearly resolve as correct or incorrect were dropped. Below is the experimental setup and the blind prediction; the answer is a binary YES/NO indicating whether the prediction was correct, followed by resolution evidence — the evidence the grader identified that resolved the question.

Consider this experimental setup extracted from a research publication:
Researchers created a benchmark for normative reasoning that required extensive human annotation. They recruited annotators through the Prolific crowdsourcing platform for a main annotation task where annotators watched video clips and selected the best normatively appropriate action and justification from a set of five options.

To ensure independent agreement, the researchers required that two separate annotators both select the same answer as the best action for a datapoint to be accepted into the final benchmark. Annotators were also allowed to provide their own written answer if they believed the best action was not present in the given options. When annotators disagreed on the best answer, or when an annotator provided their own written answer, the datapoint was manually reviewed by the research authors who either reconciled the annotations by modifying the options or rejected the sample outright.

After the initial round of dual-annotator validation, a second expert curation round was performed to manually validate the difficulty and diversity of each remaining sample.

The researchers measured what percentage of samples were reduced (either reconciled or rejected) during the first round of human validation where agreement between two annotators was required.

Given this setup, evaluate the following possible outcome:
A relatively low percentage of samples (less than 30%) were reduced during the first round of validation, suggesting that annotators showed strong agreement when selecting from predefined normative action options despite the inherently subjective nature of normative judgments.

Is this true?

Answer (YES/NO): NO